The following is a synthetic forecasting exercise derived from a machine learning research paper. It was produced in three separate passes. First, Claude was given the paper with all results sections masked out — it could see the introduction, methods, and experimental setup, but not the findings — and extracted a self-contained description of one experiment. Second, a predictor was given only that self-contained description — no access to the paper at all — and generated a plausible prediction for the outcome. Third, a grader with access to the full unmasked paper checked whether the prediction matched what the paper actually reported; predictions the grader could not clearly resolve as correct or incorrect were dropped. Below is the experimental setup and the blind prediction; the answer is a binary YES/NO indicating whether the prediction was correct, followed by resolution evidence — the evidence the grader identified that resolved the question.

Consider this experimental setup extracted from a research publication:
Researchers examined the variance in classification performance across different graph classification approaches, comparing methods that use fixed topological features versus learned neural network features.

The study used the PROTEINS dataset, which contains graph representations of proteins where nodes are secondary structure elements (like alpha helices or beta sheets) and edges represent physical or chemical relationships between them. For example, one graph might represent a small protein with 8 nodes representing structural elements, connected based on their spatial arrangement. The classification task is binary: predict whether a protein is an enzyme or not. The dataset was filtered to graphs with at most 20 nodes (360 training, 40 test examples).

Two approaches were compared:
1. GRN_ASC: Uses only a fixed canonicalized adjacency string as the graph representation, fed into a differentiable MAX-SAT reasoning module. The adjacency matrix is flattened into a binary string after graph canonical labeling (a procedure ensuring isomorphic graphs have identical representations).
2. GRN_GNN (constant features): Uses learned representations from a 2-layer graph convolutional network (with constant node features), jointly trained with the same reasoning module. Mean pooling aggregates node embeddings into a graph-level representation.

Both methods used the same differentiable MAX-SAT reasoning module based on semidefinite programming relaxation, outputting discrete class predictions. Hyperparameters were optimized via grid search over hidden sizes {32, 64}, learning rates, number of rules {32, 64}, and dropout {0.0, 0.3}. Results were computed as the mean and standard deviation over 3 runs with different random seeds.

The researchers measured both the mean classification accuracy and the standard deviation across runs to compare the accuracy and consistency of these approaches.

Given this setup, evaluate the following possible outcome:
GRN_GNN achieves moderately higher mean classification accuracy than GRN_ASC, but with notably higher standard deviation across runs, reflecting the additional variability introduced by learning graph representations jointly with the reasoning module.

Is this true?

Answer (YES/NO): NO